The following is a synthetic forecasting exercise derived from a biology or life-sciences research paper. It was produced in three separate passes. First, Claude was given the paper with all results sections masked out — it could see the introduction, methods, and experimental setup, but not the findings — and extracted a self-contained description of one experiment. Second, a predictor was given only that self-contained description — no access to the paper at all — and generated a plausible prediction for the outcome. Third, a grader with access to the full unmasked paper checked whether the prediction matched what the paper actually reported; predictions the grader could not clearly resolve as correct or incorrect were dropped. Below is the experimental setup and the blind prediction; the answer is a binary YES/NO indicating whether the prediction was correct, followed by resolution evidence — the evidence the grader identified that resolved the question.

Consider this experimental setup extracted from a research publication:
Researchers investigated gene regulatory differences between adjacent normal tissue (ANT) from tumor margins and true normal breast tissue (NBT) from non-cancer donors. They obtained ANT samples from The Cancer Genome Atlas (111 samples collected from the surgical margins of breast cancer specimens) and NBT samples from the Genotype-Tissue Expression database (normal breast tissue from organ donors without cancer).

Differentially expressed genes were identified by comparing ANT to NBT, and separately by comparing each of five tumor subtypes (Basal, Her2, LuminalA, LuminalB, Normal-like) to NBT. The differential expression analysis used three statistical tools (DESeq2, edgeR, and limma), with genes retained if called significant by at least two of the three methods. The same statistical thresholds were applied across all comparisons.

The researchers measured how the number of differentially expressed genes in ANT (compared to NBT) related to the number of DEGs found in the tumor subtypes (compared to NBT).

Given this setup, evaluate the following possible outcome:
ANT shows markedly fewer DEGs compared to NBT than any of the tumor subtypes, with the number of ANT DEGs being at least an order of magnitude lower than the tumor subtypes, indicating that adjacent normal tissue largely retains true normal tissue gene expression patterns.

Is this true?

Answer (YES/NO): NO